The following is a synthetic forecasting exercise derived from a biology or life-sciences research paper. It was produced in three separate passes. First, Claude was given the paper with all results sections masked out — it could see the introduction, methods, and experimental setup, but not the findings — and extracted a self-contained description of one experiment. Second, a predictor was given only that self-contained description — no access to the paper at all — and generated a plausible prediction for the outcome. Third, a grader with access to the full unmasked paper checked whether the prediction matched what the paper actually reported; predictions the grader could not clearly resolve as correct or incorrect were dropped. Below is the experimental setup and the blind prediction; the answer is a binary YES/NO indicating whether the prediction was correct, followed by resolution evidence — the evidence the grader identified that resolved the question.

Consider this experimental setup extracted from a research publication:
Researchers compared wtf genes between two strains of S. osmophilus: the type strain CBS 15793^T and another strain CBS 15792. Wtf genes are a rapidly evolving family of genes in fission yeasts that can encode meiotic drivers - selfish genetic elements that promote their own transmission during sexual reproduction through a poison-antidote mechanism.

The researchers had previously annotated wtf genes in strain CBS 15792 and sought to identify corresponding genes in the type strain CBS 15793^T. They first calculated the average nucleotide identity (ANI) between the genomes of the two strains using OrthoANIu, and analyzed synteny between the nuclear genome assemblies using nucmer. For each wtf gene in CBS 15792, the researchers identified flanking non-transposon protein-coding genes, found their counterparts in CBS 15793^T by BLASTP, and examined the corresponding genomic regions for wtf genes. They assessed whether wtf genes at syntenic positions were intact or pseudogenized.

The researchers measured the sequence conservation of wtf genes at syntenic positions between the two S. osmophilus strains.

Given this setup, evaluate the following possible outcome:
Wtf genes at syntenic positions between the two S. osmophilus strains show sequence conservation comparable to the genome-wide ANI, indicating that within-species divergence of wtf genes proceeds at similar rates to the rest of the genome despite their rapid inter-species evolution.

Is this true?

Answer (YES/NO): NO